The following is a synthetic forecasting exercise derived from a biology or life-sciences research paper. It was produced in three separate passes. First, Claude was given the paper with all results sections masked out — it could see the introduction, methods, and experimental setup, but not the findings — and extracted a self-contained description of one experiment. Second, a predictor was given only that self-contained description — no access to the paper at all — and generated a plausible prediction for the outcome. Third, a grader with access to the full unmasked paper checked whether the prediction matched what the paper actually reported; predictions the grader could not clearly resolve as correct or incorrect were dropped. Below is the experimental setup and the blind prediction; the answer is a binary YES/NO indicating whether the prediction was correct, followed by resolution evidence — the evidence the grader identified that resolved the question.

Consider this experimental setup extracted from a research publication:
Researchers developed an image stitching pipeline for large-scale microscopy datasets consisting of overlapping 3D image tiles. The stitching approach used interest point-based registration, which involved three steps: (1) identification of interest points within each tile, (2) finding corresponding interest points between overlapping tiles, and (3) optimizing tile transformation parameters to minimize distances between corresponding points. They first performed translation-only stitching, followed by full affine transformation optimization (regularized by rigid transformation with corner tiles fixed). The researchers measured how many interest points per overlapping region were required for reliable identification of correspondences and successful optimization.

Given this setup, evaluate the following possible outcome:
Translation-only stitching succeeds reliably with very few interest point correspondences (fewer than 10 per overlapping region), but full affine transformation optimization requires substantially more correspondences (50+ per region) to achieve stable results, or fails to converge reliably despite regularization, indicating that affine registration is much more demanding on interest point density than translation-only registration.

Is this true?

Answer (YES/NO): NO